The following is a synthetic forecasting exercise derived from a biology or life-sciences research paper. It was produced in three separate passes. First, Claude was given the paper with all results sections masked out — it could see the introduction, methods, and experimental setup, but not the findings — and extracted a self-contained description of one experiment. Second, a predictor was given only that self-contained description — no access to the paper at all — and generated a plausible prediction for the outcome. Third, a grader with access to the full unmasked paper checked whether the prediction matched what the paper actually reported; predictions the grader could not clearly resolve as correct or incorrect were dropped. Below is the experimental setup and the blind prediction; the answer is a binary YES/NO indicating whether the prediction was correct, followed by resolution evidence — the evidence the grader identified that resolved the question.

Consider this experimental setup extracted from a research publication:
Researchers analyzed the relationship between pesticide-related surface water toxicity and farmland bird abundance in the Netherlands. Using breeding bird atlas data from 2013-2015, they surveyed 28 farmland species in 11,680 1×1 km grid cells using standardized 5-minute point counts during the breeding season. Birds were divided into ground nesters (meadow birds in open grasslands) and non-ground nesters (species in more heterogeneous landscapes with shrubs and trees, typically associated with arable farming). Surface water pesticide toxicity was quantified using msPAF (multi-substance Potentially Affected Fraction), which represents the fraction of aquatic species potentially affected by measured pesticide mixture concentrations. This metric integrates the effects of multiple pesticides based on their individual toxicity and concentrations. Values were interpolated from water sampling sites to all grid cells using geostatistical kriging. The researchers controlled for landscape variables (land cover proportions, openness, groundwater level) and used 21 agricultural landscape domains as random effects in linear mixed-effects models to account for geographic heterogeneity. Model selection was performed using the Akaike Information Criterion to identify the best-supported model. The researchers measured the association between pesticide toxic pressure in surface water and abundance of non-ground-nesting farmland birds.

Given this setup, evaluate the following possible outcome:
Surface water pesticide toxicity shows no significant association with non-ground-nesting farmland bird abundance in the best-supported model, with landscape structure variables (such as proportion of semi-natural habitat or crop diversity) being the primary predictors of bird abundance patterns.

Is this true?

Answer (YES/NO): NO